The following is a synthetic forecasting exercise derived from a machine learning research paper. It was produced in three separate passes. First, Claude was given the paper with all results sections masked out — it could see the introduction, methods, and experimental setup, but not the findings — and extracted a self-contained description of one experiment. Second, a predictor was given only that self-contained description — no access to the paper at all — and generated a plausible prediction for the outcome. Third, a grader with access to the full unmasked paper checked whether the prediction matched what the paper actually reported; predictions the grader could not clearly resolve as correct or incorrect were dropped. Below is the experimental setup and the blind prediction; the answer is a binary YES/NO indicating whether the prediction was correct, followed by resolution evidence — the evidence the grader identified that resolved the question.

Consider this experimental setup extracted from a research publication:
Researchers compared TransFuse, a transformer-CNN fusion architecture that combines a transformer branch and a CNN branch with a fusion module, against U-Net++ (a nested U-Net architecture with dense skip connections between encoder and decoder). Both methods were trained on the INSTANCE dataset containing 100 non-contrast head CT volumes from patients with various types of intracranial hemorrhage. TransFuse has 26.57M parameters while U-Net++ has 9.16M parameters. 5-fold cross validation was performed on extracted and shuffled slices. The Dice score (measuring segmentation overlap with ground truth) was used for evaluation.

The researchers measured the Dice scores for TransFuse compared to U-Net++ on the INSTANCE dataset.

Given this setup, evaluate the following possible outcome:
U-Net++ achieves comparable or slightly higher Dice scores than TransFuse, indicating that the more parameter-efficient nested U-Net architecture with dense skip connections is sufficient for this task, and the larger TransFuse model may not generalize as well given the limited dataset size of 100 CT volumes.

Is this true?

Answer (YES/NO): NO